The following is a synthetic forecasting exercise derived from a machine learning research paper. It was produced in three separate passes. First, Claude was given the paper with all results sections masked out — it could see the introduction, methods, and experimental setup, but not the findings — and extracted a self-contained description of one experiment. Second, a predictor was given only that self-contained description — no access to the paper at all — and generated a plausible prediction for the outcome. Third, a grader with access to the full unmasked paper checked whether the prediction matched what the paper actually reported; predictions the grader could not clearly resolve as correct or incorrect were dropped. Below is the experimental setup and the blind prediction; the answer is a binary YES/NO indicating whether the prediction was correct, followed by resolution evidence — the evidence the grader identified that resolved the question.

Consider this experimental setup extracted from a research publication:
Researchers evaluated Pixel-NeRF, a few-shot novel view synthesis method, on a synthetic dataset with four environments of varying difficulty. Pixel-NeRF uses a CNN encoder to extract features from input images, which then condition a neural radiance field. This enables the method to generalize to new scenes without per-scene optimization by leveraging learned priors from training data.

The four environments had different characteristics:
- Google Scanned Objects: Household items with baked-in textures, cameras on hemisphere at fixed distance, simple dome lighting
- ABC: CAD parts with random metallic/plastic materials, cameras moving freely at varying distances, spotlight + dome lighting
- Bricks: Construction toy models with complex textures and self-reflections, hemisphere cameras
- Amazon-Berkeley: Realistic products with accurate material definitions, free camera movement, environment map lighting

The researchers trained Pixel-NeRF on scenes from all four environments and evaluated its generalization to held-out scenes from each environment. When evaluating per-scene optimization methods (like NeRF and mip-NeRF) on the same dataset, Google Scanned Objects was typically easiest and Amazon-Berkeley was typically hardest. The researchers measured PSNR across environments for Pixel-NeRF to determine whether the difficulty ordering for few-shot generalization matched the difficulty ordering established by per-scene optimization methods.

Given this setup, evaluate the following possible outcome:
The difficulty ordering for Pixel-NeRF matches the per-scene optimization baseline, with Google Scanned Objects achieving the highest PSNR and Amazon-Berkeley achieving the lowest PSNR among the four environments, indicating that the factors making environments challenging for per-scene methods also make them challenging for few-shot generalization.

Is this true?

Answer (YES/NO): YES